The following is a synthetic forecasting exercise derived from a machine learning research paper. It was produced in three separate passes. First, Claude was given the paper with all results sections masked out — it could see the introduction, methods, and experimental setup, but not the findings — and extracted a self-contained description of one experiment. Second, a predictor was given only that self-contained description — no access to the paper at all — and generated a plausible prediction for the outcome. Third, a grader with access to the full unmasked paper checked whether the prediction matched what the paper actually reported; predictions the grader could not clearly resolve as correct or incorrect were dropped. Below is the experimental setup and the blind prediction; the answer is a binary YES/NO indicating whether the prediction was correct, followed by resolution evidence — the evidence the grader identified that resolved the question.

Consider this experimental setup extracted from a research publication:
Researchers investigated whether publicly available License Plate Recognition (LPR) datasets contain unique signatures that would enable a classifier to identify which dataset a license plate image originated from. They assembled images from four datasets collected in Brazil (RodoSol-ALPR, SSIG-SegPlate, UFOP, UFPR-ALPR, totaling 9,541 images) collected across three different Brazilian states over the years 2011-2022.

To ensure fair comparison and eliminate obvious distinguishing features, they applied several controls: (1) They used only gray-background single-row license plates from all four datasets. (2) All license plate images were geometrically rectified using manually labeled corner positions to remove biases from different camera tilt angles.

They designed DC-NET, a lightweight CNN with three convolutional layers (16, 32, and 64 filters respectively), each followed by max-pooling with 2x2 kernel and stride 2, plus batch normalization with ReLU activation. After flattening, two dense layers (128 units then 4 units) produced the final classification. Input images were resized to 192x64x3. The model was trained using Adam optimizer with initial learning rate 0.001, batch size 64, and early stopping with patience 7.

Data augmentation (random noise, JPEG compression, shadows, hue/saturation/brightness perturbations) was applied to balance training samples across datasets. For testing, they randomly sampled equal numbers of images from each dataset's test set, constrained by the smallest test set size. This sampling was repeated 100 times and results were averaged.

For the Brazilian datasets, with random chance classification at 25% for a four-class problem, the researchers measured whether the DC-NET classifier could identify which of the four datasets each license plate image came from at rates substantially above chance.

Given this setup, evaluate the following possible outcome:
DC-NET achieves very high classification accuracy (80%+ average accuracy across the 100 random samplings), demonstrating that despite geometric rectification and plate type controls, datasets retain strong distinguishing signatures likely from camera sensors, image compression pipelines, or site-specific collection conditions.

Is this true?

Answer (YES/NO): YES